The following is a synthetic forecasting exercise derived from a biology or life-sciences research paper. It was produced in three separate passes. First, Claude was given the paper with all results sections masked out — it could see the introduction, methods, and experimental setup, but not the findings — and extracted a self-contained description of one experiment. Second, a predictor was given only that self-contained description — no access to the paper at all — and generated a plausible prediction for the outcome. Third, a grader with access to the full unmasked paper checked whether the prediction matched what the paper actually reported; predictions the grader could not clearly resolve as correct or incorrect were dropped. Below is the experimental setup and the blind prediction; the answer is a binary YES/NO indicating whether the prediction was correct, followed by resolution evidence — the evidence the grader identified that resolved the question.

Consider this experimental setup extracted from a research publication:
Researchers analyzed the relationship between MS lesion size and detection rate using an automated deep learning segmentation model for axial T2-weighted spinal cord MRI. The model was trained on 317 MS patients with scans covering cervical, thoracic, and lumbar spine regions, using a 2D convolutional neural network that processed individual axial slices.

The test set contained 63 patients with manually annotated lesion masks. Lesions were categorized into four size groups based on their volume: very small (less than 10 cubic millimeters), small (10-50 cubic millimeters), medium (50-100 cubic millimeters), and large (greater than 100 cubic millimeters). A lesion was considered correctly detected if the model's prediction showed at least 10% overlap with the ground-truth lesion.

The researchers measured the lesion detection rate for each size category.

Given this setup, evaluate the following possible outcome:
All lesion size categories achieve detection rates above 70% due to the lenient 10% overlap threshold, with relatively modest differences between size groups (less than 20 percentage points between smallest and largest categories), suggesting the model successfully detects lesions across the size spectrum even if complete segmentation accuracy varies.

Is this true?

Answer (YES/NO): NO